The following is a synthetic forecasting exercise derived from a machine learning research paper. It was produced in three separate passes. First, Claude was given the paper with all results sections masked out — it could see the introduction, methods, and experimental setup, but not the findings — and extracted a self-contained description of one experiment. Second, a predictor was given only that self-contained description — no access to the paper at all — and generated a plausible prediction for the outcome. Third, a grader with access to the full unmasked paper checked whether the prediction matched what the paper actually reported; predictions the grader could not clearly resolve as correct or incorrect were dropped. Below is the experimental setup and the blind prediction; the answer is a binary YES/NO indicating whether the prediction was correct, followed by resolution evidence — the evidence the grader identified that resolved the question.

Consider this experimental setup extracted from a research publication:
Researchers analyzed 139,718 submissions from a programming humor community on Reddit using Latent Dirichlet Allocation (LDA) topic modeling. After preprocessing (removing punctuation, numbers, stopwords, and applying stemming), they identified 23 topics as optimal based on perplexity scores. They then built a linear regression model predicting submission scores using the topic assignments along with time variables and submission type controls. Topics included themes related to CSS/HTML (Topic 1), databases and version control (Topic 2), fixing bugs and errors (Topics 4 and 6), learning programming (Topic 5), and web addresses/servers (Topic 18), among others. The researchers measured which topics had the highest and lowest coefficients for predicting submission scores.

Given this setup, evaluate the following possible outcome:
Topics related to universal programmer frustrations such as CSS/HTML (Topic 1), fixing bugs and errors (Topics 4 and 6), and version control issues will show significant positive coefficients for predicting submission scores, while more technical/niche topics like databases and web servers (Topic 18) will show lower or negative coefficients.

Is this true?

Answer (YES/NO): NO